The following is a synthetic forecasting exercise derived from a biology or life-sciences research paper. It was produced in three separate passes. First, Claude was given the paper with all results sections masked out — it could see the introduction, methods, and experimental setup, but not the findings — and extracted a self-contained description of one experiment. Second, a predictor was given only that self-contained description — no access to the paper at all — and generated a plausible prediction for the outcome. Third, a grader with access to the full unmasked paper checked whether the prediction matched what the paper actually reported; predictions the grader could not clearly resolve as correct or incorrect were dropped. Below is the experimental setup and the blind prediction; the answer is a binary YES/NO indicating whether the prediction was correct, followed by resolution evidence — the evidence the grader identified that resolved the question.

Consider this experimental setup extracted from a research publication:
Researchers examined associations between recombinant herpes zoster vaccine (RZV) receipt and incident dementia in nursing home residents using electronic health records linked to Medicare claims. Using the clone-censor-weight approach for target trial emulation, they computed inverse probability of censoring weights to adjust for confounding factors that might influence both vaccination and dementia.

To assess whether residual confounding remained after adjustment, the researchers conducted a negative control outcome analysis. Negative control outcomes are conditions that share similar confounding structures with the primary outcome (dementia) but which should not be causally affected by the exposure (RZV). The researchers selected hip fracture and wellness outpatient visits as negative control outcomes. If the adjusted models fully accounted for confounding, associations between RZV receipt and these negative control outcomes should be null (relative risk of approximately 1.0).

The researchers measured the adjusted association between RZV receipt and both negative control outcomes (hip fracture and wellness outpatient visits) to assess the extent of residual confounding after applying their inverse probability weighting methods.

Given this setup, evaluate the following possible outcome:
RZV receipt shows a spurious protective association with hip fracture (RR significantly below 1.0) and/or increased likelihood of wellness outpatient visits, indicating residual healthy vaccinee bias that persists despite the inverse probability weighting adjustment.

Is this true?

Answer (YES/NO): NO